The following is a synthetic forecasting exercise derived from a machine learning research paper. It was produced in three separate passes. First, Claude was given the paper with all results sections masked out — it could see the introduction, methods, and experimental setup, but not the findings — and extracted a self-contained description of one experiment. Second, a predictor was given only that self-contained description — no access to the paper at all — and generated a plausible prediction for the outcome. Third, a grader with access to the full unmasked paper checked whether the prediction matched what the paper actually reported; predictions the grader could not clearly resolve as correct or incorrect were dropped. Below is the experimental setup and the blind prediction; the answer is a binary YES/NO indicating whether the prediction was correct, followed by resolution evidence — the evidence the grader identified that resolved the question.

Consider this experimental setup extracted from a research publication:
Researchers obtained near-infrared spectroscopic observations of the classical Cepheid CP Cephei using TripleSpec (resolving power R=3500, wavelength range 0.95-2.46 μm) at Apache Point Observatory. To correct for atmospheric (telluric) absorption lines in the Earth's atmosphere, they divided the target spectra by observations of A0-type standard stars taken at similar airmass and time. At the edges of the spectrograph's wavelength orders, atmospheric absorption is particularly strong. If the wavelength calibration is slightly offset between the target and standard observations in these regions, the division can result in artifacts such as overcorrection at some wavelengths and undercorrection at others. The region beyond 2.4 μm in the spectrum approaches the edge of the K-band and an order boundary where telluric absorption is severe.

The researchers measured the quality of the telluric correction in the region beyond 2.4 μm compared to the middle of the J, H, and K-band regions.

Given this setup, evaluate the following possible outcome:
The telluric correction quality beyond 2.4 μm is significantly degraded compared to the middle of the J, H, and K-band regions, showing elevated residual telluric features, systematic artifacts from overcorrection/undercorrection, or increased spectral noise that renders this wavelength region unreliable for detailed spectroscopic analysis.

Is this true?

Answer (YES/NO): YES